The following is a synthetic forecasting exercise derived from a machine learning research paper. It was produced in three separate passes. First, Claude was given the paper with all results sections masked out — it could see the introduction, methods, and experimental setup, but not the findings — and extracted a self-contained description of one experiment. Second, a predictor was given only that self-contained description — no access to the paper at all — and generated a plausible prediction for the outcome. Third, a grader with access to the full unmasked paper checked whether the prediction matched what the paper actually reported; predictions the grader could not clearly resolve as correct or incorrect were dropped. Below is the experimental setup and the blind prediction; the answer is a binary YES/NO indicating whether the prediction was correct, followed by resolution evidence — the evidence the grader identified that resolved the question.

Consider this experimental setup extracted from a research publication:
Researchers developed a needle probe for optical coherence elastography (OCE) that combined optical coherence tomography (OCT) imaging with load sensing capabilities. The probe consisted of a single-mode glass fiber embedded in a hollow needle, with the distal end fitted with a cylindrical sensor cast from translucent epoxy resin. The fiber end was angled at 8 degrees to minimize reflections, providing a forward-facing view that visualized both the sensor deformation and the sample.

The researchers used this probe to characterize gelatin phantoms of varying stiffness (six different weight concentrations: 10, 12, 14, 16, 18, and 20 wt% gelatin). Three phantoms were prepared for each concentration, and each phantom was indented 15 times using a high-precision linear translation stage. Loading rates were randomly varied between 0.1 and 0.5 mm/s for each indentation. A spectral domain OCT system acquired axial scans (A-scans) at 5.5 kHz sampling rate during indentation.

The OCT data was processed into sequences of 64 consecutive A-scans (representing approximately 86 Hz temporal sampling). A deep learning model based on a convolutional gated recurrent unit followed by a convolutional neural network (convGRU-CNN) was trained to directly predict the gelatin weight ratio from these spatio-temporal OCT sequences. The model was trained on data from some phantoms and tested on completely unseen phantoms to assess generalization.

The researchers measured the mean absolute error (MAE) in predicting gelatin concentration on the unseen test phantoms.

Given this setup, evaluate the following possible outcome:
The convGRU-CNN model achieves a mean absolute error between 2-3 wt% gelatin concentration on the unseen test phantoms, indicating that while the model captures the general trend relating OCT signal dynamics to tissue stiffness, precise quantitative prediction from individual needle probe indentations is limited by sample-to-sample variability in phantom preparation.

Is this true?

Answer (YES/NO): NO